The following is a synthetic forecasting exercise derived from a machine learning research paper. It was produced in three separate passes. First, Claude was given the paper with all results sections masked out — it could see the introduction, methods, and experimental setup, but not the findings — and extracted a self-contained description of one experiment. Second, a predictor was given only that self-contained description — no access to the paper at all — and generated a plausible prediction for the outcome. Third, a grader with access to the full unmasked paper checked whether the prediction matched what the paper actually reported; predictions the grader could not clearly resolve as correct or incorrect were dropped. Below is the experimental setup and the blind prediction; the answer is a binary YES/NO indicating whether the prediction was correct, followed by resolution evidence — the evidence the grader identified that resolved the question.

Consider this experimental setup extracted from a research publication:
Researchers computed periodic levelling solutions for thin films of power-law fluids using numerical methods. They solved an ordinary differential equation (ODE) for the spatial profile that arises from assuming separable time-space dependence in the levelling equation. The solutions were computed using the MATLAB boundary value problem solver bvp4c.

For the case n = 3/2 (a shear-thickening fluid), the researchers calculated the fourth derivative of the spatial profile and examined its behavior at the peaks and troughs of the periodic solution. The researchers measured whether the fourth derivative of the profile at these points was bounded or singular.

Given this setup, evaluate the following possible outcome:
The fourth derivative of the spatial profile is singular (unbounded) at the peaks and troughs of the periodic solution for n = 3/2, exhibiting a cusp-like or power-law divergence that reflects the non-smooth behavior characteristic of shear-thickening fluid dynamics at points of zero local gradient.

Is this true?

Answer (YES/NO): NO